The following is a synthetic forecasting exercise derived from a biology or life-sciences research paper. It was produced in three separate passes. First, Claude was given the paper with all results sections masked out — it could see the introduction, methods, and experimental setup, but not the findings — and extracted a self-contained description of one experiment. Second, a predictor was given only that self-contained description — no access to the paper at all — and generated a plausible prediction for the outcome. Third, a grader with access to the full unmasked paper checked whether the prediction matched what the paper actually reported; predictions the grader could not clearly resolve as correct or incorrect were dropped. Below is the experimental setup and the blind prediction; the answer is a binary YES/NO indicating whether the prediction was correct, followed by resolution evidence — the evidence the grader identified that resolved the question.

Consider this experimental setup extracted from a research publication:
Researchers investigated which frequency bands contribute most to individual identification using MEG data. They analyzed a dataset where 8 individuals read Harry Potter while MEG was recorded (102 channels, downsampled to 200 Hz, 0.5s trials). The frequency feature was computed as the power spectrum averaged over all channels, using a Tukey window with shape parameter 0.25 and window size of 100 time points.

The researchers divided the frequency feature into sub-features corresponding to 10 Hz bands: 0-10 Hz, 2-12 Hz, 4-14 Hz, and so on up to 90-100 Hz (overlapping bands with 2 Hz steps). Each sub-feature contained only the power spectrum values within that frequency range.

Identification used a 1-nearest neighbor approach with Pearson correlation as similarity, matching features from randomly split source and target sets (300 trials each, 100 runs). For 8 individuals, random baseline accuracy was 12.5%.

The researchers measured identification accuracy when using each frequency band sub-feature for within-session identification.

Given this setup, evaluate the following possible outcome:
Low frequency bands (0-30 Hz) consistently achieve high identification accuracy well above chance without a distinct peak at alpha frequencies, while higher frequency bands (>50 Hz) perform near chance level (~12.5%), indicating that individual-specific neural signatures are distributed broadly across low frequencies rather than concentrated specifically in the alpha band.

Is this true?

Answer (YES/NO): NO